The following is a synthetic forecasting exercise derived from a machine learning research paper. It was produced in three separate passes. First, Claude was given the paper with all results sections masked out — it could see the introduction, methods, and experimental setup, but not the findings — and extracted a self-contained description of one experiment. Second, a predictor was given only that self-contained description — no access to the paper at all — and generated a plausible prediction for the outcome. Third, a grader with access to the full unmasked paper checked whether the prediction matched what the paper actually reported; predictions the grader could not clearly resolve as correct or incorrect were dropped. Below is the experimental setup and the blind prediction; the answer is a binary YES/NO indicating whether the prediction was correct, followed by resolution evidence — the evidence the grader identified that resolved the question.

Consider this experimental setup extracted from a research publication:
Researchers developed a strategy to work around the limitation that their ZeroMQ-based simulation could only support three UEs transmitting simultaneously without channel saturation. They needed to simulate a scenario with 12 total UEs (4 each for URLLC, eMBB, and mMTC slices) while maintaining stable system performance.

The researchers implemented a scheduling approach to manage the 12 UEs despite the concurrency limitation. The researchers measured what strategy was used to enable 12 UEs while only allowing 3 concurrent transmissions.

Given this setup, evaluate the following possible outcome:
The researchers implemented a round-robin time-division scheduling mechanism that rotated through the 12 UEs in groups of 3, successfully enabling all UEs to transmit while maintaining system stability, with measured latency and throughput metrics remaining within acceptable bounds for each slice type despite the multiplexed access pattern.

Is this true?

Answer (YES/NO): YES